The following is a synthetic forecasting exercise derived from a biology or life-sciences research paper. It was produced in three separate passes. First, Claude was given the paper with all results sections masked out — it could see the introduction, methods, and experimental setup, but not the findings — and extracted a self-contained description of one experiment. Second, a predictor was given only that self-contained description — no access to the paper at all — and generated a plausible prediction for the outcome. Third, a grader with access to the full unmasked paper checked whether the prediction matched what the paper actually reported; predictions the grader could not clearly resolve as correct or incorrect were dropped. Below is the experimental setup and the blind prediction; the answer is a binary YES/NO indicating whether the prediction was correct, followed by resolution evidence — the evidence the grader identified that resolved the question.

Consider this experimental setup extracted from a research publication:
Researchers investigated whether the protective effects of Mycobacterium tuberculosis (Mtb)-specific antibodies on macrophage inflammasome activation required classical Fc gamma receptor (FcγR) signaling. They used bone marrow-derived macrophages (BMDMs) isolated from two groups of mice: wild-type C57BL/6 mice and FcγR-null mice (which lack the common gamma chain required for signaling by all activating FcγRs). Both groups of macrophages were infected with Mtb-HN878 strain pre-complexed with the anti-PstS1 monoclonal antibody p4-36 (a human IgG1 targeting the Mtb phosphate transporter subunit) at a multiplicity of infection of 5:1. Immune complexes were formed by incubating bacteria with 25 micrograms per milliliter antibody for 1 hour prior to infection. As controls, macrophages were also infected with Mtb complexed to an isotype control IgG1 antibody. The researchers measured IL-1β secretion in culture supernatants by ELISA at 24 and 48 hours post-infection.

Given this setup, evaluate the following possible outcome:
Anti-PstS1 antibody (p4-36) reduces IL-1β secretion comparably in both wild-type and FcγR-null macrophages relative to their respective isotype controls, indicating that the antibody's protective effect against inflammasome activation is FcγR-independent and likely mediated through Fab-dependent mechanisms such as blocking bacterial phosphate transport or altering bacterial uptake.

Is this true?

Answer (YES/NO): NO